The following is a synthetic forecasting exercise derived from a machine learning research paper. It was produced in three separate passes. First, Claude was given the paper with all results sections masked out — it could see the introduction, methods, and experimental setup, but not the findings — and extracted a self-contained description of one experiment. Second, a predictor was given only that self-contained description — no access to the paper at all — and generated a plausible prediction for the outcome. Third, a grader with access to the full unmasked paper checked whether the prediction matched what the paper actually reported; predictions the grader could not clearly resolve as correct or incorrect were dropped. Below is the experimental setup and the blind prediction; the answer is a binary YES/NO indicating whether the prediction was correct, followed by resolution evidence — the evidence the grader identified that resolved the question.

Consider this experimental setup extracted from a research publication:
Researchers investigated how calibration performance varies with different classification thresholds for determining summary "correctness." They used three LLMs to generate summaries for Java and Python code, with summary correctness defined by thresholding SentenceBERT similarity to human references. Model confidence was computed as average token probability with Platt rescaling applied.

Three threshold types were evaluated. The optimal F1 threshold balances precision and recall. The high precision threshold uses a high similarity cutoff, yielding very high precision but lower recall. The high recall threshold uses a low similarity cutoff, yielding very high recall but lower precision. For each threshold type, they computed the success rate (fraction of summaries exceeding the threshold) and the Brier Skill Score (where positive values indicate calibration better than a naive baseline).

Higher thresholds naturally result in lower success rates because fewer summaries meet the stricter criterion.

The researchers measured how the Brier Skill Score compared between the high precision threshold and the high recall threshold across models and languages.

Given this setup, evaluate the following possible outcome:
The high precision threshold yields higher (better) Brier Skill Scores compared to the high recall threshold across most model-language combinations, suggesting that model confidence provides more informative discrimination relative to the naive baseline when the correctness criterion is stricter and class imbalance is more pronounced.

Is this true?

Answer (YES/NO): YES